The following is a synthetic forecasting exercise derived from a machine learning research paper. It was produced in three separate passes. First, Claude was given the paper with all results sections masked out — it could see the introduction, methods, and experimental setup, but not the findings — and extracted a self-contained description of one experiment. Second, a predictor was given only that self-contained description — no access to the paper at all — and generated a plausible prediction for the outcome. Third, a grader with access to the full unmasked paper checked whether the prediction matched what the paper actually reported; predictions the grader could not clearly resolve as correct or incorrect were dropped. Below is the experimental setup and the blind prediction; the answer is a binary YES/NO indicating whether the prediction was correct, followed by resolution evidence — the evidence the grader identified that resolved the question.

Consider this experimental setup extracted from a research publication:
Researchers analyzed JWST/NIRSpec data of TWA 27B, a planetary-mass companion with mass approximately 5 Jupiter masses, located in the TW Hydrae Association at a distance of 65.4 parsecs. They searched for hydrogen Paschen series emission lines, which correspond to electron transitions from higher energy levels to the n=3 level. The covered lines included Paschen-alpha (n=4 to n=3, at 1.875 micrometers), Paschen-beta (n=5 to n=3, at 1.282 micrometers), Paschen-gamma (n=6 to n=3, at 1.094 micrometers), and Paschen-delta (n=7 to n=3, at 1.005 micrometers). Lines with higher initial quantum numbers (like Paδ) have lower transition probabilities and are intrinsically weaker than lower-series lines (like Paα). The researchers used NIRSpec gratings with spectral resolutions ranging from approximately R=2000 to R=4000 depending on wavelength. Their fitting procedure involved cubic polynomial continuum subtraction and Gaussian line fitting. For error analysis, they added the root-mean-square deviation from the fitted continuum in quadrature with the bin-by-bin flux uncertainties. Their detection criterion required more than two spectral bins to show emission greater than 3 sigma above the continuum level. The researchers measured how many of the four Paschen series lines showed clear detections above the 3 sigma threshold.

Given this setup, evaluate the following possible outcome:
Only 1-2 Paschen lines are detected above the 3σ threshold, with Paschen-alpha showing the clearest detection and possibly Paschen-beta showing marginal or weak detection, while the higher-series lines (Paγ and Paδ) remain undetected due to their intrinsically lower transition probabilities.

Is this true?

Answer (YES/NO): NO